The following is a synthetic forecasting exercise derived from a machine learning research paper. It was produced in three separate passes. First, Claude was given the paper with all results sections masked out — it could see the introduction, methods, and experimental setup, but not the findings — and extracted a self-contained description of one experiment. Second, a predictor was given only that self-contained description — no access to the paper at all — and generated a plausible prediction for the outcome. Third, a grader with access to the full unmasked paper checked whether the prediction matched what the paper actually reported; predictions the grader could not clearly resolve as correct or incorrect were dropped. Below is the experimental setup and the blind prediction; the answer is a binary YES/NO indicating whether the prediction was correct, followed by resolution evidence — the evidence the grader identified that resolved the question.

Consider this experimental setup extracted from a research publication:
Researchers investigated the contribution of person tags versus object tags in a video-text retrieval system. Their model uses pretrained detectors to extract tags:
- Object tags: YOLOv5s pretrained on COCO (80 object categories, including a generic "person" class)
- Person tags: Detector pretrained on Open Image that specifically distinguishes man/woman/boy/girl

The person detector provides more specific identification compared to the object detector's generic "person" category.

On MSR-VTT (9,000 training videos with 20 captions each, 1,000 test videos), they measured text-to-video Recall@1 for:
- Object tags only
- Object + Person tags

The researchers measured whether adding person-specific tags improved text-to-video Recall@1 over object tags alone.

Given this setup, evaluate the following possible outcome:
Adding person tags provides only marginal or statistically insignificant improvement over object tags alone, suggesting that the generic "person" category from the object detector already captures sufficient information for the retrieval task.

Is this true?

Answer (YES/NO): YES